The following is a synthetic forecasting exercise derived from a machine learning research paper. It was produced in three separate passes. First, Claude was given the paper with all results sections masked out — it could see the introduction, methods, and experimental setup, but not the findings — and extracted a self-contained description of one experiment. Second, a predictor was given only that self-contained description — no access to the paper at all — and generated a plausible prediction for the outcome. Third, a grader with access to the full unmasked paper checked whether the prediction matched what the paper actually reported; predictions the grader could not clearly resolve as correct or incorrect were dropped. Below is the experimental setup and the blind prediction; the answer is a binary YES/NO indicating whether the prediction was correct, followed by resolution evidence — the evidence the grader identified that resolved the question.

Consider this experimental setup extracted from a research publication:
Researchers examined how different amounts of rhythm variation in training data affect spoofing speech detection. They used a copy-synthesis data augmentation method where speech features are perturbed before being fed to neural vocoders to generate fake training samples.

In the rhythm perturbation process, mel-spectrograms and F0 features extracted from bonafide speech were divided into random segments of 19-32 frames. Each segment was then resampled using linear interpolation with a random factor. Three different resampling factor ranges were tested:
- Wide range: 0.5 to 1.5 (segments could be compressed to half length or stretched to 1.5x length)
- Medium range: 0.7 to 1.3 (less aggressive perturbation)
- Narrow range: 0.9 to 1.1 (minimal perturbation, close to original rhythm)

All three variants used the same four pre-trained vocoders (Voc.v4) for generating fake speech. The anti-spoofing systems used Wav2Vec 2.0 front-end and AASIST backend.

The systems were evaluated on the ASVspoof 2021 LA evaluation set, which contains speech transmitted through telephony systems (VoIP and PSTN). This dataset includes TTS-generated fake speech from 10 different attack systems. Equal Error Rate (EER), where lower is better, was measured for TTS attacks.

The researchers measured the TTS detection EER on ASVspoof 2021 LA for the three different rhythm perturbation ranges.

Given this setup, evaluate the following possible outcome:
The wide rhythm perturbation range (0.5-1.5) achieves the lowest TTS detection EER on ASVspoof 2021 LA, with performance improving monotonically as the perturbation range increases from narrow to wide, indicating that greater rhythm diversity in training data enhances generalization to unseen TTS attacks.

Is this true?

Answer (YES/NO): YES